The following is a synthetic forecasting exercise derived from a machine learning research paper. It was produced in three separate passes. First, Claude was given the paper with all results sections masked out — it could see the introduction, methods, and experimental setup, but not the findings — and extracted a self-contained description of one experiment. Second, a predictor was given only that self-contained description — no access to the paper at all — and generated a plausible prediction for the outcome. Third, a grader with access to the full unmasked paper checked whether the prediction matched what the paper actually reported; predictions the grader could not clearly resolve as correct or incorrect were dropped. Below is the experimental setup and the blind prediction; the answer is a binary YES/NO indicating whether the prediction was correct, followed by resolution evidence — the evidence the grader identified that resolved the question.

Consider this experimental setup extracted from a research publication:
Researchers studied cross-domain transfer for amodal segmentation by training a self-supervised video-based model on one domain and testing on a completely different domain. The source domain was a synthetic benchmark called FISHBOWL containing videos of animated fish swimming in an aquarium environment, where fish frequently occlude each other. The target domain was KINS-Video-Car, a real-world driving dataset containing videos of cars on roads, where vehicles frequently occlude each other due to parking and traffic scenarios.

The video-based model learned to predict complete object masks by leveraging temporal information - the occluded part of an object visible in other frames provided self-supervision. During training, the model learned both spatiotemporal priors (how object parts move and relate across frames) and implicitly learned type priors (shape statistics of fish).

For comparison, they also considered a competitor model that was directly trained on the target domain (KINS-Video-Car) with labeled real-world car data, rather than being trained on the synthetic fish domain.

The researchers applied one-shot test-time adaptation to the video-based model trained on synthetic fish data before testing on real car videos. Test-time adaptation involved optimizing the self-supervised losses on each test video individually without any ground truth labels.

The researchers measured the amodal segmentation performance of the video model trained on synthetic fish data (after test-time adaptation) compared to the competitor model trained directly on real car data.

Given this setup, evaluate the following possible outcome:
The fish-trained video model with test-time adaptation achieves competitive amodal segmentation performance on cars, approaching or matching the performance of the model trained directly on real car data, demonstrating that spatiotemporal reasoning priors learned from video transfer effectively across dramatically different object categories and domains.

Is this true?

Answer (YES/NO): YES